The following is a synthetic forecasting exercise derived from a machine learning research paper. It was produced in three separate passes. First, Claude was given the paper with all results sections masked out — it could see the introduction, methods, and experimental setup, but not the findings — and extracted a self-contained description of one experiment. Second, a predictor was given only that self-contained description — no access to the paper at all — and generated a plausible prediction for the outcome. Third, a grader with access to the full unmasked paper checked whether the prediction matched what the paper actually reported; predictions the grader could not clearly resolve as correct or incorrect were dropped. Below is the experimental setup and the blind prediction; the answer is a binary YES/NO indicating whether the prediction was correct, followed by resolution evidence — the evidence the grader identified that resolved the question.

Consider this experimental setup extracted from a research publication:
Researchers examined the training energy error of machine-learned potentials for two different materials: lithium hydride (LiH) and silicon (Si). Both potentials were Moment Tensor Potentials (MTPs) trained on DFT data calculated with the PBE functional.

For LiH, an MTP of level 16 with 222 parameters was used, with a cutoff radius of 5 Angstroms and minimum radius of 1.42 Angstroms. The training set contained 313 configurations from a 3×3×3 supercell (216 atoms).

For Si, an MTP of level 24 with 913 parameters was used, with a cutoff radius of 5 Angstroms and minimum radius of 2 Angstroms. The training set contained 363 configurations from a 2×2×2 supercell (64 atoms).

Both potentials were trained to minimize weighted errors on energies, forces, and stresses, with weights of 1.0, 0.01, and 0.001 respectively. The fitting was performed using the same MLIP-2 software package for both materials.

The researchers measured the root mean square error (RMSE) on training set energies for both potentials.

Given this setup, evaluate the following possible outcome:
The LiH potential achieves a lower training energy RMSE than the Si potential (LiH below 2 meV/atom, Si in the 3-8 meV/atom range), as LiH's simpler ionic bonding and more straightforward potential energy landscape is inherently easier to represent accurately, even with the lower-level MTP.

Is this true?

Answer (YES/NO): NO